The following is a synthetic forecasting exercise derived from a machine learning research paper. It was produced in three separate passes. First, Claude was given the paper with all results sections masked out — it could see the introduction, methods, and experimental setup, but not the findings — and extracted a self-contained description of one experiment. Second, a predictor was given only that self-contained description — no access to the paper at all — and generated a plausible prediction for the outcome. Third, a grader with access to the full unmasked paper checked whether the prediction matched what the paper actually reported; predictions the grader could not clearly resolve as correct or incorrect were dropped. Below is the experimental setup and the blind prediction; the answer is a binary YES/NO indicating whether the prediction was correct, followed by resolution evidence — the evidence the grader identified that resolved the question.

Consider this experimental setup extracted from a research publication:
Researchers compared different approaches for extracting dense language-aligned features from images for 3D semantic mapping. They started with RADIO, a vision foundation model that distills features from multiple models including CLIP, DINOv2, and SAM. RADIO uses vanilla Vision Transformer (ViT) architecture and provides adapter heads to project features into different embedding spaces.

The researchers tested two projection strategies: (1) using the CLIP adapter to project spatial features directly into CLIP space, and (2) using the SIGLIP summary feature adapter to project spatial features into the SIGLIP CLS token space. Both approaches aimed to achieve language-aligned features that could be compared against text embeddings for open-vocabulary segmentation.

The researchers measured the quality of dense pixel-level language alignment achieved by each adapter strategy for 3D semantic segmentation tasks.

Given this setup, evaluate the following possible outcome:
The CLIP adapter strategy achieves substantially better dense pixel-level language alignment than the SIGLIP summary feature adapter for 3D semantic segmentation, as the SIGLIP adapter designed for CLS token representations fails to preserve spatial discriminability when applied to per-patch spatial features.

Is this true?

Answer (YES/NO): NO